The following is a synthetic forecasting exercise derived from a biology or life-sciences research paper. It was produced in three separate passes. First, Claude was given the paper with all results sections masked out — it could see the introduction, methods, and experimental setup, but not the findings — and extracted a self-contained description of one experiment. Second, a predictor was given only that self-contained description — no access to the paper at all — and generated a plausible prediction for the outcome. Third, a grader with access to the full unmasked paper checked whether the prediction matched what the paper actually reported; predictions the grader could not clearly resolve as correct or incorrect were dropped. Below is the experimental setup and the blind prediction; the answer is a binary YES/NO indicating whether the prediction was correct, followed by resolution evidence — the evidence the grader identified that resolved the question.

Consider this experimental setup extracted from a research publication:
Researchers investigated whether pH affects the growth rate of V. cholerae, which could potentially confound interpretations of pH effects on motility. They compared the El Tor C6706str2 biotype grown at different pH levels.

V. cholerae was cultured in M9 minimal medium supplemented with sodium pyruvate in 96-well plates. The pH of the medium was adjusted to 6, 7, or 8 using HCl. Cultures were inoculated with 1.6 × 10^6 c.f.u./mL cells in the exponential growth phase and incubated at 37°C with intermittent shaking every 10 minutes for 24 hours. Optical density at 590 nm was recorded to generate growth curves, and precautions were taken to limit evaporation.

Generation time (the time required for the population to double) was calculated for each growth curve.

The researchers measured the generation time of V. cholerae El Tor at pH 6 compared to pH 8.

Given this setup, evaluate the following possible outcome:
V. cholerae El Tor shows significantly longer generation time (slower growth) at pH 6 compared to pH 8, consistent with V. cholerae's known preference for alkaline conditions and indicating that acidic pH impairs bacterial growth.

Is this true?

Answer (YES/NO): YES